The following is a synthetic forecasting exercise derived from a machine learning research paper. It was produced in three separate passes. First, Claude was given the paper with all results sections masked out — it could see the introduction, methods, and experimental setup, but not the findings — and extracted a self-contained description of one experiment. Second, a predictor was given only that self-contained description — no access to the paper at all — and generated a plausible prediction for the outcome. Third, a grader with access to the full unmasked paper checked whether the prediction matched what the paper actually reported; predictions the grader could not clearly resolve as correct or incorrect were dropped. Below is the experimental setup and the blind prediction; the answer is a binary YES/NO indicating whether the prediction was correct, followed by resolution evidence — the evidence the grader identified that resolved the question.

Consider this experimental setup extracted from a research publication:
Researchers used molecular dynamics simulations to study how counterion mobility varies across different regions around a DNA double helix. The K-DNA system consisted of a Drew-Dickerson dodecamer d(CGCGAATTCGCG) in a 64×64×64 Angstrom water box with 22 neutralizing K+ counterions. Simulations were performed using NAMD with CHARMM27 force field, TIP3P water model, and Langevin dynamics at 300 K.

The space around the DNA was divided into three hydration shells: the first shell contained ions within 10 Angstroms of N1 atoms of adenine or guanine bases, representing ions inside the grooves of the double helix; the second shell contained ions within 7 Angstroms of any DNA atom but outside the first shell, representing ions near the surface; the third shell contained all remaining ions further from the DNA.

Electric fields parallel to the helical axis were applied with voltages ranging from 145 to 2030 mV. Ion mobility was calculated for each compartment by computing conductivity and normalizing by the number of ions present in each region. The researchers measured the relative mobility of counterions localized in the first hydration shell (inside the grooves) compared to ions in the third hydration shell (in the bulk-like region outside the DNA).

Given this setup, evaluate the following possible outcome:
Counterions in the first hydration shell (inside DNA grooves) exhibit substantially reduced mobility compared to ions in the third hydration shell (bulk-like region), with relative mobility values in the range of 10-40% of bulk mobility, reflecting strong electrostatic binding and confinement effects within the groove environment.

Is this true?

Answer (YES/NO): YES